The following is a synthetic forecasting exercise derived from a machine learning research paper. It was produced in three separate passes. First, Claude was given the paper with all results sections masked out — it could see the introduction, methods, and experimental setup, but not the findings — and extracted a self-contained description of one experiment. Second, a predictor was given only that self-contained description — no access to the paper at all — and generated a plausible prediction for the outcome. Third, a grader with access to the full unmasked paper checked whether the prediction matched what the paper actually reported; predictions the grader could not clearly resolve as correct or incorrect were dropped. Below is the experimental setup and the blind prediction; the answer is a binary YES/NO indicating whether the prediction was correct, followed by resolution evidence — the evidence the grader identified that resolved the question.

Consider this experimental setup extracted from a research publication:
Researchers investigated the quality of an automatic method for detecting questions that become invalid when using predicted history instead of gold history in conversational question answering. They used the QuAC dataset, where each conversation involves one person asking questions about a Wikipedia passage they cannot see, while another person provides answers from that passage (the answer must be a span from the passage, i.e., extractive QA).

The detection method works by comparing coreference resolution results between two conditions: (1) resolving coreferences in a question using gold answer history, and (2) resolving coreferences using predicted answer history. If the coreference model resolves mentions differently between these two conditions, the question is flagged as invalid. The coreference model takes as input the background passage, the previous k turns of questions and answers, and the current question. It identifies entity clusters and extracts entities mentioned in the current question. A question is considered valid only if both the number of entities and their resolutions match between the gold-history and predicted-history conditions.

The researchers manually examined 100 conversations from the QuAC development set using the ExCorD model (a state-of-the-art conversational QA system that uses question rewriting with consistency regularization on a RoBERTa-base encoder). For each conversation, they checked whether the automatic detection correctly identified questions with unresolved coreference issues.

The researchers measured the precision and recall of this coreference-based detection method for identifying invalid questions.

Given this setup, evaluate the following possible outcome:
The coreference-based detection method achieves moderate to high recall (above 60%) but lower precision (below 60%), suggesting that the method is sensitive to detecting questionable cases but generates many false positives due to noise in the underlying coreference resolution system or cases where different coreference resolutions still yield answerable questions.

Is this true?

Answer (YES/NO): NO